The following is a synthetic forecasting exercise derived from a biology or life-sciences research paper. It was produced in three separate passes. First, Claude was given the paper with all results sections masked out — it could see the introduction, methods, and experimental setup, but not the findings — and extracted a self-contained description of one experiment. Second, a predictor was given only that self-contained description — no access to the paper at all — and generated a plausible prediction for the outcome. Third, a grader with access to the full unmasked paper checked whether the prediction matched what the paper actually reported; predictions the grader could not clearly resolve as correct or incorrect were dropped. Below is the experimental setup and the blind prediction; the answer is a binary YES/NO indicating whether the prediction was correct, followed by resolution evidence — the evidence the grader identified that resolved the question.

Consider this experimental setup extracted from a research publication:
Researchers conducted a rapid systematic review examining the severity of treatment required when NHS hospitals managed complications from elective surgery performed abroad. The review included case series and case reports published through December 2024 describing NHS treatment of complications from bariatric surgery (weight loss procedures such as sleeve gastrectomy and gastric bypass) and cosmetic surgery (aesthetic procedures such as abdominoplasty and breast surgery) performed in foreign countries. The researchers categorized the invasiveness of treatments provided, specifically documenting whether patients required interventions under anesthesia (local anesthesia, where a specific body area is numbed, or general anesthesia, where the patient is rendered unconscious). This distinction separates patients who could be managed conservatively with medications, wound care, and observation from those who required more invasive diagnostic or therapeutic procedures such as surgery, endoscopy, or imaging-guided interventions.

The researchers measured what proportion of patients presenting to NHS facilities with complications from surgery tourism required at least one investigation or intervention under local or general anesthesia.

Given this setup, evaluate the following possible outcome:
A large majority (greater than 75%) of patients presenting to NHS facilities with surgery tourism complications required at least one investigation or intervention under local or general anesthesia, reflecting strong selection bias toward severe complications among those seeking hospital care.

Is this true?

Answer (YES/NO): NO